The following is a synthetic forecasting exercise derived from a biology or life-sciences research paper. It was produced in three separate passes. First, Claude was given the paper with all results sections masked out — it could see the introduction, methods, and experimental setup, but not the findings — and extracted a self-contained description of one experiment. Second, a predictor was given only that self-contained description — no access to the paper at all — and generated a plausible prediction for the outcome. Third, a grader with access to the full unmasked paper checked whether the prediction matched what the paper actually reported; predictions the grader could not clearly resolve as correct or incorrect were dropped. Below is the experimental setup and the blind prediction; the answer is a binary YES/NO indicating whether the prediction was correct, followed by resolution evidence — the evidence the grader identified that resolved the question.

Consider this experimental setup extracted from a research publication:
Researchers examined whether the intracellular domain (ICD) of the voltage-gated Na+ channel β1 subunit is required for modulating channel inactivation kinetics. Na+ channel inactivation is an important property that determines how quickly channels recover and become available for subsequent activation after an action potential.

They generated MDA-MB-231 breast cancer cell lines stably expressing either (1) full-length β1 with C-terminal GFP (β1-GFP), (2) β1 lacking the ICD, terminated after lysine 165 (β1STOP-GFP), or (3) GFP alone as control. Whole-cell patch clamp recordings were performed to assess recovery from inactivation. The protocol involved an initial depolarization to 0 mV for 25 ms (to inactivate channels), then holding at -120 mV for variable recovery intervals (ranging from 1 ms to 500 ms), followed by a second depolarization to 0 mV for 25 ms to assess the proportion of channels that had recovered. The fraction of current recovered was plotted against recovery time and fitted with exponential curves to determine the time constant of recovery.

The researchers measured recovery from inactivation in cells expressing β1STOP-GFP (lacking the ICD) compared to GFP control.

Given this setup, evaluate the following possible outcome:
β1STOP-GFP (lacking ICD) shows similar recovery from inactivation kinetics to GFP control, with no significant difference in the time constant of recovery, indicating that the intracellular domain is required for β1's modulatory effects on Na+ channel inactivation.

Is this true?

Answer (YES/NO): NO